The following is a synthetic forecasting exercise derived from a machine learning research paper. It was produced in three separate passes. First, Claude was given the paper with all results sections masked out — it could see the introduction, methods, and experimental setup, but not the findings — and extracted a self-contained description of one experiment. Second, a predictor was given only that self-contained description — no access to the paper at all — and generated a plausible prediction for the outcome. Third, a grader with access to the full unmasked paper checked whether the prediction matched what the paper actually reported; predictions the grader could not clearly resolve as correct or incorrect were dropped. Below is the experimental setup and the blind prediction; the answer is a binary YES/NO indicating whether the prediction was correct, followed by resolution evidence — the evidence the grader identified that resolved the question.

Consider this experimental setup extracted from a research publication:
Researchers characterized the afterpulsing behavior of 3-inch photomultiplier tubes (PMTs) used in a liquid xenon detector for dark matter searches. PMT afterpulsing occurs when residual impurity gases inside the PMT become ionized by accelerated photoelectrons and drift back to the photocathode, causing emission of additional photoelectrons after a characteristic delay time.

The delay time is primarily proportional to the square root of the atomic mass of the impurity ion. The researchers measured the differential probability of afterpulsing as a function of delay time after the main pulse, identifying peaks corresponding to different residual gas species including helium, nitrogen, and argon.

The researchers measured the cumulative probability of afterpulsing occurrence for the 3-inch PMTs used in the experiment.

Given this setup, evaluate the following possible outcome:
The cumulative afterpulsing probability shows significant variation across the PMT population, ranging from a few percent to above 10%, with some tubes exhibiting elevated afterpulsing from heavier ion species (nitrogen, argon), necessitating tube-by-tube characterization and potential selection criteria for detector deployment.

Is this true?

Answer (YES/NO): NO